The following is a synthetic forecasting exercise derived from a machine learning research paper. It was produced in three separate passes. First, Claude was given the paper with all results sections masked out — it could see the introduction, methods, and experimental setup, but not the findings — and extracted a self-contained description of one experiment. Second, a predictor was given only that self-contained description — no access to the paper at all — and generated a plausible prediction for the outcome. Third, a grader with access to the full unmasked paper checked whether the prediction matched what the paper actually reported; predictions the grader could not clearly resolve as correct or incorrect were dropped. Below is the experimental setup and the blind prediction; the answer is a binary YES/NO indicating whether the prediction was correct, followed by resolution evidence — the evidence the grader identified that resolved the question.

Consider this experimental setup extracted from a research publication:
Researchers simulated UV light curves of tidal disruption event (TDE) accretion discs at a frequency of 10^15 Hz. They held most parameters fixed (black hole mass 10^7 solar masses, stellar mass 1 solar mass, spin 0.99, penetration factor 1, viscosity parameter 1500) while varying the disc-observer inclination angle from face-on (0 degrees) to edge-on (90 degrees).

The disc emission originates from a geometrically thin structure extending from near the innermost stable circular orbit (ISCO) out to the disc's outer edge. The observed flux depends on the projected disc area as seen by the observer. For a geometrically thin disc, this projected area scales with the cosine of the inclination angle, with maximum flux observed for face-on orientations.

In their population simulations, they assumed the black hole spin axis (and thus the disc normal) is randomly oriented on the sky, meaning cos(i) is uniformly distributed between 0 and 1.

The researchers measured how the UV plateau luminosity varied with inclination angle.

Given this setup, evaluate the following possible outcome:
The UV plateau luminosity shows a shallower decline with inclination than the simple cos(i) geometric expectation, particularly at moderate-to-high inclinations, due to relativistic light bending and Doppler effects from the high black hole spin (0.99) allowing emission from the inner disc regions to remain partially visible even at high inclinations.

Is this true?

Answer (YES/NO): NO